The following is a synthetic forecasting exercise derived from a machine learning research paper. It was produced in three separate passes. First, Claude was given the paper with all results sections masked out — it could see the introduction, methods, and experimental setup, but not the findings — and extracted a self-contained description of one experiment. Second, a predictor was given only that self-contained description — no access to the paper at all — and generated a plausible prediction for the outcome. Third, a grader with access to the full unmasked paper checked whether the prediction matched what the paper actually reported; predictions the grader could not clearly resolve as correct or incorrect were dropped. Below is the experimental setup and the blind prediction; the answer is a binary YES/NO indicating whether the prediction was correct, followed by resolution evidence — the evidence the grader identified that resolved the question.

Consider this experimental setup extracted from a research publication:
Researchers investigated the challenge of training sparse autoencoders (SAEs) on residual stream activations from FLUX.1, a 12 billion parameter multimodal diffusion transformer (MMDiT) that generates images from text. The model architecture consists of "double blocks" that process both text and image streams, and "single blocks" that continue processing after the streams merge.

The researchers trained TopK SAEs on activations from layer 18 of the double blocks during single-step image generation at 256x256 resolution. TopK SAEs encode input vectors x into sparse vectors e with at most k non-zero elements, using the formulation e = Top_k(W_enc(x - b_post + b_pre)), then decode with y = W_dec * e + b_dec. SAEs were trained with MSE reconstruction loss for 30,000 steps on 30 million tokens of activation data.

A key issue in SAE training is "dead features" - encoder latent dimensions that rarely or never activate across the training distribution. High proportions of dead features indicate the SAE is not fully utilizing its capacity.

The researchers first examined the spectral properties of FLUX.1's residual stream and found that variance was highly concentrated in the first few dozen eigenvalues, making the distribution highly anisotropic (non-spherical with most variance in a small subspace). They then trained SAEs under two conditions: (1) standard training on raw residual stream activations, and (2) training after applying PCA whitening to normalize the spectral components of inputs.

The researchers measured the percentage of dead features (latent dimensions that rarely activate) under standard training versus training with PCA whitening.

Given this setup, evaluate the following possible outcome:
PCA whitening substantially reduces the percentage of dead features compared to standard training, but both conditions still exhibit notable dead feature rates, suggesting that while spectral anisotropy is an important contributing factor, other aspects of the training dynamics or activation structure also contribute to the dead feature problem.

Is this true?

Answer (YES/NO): NO